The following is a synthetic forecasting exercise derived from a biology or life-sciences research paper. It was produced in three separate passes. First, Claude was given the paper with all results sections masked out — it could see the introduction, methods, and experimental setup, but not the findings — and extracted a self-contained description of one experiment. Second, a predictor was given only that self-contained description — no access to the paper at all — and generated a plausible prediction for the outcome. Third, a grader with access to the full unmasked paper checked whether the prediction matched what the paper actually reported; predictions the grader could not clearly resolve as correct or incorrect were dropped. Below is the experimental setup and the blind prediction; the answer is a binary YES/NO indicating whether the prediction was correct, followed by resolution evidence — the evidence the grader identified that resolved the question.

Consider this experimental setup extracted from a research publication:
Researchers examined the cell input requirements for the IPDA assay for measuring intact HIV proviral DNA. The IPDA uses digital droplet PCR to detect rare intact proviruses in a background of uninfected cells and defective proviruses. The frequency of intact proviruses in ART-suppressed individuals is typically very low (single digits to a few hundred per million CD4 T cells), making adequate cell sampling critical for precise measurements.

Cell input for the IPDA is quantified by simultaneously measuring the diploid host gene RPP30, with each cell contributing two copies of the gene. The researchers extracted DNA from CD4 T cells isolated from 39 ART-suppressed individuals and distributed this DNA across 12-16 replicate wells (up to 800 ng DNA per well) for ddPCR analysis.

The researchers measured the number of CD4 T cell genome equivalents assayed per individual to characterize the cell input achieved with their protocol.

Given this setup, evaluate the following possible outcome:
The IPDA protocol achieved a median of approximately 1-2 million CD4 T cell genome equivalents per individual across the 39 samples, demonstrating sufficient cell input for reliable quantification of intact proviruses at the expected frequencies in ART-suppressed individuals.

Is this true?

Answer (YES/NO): YES